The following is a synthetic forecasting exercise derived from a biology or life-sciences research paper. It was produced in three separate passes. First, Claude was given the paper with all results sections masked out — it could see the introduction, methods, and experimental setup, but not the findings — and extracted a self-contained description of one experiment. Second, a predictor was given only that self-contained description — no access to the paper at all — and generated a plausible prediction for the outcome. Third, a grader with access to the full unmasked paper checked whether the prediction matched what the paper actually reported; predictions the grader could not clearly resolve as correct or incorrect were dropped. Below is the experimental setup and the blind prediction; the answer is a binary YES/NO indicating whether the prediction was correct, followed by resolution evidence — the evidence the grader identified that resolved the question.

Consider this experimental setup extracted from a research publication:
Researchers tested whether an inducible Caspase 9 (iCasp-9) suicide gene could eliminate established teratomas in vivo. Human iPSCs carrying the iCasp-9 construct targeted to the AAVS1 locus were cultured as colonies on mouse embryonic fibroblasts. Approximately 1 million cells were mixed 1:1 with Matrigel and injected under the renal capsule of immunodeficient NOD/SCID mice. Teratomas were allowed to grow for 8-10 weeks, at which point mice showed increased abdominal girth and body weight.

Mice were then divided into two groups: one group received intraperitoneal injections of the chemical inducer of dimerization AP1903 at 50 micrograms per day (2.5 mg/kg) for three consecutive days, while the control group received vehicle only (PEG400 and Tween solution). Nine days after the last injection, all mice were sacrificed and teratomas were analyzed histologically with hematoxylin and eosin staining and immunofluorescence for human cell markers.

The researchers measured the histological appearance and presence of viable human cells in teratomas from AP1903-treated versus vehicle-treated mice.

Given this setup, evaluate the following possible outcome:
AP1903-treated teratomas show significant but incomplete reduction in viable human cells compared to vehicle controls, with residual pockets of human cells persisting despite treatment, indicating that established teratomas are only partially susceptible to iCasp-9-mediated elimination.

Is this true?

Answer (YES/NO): NO